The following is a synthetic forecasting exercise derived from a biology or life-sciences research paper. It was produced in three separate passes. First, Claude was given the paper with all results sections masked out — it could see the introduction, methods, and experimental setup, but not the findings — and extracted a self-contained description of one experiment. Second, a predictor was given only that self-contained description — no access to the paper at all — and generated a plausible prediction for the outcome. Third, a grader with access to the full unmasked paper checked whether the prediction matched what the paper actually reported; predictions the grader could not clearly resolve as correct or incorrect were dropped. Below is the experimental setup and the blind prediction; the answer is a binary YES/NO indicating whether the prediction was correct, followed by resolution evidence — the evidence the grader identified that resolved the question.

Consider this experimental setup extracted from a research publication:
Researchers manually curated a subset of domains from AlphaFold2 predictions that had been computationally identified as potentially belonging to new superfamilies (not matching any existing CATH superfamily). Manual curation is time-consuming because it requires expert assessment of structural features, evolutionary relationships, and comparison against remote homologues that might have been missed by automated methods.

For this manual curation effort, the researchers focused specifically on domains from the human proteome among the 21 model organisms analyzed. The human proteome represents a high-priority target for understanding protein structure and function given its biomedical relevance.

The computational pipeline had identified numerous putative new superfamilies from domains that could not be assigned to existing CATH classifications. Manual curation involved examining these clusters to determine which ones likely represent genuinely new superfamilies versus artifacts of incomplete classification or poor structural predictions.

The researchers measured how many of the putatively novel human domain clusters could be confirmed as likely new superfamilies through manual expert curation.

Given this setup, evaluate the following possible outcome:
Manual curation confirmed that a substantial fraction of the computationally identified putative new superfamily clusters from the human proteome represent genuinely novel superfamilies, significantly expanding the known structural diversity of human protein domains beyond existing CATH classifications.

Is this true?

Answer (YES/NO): NO